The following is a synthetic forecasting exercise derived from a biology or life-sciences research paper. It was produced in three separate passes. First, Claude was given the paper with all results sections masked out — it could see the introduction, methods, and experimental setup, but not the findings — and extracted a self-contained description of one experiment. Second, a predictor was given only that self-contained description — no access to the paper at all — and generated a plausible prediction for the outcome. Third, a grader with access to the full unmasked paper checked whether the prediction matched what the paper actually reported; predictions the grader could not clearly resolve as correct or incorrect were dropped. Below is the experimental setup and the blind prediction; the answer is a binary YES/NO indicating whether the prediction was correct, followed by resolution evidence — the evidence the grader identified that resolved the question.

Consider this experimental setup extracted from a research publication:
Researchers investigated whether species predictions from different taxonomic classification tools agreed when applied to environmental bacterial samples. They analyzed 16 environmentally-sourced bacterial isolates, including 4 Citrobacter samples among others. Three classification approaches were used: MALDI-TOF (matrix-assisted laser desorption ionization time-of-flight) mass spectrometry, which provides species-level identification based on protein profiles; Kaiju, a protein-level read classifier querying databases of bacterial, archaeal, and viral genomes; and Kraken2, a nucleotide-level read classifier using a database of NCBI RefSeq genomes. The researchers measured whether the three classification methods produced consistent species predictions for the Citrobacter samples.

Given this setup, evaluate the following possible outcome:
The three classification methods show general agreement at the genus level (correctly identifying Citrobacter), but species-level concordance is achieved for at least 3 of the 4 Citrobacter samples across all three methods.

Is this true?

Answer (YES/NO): NO